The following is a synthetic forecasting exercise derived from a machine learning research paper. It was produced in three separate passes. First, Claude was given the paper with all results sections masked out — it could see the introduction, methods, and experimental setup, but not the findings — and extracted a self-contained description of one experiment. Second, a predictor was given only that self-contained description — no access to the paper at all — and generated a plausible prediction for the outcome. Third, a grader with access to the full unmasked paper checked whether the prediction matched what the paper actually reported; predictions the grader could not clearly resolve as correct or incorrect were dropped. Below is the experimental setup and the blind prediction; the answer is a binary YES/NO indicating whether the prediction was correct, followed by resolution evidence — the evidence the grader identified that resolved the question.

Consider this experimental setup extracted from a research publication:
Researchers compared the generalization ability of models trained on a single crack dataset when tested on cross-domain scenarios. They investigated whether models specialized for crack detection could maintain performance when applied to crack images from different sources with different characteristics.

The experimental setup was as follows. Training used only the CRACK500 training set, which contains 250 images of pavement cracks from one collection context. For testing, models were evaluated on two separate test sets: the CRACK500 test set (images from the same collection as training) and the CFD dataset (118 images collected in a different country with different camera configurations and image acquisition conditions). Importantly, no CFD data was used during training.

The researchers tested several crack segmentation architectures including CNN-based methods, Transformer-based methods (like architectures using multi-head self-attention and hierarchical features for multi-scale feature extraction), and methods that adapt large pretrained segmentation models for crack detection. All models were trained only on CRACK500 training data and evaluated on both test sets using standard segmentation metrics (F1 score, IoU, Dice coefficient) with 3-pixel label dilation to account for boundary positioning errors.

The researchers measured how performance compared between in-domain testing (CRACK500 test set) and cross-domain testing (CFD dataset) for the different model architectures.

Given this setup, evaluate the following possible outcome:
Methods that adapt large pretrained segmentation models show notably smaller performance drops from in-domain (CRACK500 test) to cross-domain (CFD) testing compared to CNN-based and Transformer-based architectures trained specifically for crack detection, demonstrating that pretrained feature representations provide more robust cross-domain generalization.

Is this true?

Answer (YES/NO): YES